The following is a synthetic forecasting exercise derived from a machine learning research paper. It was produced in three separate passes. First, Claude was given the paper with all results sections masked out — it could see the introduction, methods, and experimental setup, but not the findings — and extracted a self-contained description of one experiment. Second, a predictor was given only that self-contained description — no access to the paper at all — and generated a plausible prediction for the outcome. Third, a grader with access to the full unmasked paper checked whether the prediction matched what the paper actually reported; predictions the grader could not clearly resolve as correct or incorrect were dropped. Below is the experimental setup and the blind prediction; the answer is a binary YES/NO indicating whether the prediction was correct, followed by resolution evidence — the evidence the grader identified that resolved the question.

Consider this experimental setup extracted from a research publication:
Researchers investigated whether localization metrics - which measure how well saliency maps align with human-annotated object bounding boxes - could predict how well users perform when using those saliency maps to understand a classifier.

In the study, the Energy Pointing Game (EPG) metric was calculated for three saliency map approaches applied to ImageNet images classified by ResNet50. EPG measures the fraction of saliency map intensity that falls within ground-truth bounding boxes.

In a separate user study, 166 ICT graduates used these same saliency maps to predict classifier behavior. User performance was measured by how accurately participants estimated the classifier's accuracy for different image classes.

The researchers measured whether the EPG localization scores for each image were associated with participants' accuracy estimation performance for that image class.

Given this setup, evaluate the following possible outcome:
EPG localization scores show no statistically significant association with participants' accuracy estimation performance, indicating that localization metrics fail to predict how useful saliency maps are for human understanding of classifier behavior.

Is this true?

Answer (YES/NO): NO